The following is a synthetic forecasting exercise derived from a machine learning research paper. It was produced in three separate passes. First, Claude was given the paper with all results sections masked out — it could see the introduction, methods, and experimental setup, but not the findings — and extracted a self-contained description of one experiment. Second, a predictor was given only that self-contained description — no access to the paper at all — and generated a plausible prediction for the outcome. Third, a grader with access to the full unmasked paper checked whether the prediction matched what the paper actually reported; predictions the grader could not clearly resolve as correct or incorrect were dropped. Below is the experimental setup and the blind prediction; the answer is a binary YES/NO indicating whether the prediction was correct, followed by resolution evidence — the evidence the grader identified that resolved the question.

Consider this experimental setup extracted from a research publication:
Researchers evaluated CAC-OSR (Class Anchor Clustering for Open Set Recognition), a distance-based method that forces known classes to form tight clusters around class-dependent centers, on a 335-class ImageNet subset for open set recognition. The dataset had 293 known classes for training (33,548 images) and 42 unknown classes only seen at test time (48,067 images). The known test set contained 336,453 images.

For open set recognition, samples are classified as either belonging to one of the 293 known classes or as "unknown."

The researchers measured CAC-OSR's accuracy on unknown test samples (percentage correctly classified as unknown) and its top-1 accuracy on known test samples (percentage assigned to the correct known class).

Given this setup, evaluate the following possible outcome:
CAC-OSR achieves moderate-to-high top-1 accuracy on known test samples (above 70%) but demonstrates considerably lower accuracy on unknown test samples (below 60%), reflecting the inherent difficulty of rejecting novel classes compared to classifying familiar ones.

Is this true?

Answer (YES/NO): NO